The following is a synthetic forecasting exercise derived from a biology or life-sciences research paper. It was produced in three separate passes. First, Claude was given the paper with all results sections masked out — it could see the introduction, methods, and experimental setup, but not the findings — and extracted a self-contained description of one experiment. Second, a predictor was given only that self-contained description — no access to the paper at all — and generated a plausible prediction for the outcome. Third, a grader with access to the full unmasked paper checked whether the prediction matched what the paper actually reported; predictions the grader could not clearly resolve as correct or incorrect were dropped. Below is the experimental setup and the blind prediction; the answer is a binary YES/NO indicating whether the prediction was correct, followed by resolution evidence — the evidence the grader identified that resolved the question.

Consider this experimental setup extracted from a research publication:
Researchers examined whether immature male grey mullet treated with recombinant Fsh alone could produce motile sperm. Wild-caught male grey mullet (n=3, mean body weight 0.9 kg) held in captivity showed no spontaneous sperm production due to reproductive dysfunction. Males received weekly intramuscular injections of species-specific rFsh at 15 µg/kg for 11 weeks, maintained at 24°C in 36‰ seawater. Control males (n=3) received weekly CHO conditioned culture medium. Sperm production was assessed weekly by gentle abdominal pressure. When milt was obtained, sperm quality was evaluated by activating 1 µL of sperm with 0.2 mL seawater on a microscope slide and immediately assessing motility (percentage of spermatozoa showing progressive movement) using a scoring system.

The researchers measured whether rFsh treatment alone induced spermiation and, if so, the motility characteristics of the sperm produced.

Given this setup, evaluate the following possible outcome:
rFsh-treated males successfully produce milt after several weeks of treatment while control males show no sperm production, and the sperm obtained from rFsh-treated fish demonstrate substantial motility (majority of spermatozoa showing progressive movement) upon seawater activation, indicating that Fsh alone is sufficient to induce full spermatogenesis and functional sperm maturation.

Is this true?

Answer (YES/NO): YES